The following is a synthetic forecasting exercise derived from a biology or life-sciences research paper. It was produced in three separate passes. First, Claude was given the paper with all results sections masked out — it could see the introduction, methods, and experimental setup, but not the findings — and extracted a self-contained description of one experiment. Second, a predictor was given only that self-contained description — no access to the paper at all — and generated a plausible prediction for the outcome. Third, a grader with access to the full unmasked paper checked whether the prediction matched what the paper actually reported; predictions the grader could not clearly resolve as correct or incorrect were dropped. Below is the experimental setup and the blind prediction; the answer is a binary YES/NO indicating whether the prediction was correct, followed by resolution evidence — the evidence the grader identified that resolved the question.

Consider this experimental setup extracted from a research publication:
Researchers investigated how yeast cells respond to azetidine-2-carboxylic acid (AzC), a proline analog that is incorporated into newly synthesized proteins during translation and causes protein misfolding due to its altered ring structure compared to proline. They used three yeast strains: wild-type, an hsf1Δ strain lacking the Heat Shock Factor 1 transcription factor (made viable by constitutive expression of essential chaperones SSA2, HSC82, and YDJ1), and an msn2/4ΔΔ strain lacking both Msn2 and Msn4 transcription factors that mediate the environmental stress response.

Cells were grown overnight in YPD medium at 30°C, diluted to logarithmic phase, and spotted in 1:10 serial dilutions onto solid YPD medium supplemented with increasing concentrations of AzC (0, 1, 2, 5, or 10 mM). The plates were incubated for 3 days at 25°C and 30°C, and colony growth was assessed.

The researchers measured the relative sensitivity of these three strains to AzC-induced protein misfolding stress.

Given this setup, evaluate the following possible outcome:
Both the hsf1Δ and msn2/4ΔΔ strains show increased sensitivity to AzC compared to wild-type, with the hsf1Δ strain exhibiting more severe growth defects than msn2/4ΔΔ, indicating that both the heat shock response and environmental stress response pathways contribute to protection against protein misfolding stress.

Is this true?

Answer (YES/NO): NO